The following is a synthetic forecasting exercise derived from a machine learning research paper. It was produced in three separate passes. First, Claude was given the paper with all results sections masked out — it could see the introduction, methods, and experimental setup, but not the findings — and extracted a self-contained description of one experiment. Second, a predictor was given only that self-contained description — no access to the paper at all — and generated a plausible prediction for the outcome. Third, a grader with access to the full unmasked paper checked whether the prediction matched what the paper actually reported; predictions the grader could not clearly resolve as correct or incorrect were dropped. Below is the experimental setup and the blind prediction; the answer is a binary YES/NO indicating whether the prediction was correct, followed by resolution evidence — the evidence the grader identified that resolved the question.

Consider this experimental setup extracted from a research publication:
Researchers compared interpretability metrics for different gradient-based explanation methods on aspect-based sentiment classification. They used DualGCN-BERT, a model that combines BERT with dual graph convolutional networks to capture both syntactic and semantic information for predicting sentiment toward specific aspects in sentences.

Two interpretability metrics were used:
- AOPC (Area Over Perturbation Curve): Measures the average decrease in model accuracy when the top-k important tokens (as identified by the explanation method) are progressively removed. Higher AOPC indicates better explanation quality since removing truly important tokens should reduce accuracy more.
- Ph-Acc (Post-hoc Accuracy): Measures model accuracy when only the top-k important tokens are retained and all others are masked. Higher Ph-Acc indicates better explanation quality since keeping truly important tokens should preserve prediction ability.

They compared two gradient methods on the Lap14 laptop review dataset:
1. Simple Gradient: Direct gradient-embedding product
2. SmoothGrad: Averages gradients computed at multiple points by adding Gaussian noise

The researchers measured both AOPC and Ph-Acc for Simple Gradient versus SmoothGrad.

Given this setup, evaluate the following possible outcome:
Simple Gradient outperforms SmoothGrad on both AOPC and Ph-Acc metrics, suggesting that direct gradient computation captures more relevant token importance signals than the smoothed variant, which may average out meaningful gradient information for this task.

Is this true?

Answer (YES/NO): NO